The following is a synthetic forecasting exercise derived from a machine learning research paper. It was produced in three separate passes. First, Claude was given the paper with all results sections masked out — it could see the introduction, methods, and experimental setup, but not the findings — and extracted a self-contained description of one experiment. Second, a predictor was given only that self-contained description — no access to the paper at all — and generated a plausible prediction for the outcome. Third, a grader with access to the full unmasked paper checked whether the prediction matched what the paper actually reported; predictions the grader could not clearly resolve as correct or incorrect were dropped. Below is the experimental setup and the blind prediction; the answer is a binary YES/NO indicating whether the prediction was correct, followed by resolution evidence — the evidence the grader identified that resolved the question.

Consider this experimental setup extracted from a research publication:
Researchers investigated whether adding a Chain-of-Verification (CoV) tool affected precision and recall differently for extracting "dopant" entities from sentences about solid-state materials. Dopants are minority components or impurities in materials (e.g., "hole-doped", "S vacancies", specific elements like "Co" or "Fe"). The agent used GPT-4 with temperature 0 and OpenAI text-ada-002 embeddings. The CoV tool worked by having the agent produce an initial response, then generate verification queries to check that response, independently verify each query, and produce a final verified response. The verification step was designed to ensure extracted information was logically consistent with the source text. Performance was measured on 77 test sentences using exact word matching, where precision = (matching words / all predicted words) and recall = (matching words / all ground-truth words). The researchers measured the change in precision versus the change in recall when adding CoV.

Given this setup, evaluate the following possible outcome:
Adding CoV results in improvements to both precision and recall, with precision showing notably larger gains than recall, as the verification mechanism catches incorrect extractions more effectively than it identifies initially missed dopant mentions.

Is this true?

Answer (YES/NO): NO